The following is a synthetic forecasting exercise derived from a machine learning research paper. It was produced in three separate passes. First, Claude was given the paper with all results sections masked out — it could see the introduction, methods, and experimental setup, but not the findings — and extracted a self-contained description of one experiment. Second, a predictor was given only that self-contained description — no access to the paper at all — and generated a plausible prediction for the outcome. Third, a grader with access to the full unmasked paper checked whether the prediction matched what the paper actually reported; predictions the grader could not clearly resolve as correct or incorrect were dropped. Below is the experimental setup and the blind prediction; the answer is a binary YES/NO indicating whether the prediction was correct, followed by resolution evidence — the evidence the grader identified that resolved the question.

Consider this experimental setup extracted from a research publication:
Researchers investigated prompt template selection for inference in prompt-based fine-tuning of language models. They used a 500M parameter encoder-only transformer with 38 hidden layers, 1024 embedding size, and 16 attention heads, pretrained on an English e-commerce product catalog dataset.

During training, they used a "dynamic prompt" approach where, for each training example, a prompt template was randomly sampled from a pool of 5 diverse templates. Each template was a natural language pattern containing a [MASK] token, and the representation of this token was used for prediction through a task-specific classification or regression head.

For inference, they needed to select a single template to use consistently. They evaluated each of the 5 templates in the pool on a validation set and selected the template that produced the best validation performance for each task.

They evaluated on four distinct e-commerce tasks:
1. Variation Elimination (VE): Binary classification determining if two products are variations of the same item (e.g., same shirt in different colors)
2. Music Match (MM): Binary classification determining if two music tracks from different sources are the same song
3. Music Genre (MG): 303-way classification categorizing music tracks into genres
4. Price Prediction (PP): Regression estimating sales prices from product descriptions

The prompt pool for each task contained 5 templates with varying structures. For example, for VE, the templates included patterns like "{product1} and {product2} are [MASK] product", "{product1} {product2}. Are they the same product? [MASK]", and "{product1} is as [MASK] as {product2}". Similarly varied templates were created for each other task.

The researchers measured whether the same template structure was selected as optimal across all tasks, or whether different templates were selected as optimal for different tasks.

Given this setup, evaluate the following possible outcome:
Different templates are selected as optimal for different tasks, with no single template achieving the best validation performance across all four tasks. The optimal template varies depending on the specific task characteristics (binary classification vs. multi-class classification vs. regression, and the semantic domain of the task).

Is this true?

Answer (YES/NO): YES